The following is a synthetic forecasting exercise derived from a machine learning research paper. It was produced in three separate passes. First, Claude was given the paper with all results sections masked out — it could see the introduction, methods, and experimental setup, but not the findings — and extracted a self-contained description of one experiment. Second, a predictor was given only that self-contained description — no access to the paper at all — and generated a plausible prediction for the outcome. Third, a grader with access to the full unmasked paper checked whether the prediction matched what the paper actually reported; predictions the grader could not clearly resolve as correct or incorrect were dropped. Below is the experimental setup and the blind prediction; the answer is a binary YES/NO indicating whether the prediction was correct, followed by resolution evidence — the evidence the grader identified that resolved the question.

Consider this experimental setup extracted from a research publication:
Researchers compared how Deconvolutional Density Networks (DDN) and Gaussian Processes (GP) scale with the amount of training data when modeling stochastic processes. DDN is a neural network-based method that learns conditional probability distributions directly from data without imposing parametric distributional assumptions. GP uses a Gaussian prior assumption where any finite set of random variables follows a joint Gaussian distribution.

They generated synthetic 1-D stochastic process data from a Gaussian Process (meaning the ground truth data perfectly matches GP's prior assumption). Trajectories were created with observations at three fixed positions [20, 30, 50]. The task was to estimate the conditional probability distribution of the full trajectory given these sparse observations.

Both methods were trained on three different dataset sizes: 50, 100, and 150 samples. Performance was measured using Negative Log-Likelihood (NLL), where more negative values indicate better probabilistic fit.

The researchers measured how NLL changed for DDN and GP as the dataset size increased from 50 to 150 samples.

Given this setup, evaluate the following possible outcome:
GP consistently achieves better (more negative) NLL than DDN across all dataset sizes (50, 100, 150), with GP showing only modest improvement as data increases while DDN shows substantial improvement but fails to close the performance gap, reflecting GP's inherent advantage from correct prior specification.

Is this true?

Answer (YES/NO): YES